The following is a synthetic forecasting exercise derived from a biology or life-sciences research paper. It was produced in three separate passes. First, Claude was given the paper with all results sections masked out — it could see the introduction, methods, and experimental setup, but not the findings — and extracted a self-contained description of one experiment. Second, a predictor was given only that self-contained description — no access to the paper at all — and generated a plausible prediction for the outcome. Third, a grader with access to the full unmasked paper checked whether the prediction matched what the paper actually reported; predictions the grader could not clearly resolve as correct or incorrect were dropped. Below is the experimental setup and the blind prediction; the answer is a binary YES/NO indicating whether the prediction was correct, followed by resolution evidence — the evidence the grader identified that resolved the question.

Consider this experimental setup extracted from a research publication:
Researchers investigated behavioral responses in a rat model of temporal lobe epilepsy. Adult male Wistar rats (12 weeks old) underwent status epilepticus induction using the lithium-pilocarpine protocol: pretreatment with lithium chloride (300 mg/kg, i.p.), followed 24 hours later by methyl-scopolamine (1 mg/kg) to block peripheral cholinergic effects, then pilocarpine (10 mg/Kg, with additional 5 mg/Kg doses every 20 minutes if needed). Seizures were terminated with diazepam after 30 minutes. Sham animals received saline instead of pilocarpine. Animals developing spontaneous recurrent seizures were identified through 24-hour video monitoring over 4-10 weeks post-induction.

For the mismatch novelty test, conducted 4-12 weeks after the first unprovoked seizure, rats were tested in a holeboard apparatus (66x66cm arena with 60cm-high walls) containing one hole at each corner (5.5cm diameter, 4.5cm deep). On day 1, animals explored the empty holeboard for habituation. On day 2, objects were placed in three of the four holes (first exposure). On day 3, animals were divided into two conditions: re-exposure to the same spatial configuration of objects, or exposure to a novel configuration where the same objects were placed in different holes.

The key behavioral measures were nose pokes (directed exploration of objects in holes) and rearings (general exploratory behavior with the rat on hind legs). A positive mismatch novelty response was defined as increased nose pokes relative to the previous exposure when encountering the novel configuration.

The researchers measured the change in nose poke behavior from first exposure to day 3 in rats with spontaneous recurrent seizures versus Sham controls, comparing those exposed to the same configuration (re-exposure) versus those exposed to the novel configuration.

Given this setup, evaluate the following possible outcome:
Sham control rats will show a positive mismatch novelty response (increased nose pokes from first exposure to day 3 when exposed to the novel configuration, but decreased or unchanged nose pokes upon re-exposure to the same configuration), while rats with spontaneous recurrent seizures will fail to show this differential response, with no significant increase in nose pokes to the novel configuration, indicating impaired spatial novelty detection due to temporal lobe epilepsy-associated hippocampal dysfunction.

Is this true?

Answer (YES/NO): NO